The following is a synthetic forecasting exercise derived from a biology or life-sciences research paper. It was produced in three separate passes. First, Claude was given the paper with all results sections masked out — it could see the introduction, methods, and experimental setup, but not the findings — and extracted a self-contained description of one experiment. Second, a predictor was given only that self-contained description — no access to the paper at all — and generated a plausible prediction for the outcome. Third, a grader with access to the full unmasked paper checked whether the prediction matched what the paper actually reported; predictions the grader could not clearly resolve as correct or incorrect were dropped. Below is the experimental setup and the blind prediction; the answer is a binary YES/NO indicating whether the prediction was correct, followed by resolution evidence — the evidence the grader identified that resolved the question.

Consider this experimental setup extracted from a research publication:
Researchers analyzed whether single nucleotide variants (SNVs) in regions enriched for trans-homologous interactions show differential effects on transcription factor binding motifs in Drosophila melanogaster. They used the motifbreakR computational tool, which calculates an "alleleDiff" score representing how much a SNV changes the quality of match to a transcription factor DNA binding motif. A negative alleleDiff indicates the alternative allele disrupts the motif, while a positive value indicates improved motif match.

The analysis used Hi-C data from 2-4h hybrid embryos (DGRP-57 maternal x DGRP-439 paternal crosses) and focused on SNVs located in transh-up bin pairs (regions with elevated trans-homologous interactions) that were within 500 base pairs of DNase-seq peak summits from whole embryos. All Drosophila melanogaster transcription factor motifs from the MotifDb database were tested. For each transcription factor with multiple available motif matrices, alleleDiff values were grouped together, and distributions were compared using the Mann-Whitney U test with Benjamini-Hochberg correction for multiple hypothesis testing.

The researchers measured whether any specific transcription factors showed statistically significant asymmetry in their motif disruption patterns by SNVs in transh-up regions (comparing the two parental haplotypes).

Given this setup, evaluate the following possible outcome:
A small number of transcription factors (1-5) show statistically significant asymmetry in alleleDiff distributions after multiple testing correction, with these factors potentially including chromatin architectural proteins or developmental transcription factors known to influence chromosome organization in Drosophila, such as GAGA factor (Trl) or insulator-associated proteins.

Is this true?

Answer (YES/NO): NO